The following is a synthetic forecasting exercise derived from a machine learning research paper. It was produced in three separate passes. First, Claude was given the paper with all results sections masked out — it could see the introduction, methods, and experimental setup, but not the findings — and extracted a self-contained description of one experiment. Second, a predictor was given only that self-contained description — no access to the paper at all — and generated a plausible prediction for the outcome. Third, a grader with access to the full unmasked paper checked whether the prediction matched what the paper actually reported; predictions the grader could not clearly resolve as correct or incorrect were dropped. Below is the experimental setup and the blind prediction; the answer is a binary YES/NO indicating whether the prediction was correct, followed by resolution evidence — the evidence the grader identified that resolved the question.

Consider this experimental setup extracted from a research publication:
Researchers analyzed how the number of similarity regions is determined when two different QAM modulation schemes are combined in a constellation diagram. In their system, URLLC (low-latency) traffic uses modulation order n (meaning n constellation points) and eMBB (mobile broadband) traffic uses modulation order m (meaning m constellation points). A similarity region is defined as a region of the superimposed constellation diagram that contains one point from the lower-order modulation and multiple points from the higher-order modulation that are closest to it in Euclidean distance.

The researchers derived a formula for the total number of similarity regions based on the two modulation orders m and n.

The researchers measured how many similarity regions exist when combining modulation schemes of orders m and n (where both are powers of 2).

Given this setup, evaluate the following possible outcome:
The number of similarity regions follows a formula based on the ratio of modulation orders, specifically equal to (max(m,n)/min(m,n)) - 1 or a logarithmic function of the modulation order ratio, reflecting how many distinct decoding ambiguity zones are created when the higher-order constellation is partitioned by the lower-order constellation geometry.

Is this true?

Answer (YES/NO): NO